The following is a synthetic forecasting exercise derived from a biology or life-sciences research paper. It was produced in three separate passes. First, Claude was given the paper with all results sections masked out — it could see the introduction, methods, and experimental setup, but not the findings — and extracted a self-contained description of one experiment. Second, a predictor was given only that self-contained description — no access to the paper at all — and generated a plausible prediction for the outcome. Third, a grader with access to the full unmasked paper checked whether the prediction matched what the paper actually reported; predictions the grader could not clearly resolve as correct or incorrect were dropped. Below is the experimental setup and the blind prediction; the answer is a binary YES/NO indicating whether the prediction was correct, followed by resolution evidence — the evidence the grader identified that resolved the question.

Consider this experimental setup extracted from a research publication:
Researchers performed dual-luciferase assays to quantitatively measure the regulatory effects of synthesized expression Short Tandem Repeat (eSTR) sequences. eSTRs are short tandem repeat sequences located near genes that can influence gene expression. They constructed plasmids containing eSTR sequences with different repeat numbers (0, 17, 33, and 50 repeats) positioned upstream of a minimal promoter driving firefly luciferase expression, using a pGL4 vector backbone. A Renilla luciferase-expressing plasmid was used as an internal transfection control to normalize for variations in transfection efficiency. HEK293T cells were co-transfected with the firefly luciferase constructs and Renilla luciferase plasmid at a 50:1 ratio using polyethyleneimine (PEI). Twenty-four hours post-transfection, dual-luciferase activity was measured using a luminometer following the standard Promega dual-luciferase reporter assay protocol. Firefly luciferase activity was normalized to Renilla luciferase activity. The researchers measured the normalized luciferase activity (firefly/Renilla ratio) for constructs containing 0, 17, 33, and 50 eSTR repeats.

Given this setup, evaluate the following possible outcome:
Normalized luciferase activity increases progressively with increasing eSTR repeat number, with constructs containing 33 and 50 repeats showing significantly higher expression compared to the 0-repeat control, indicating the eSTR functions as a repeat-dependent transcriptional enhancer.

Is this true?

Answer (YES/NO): YES